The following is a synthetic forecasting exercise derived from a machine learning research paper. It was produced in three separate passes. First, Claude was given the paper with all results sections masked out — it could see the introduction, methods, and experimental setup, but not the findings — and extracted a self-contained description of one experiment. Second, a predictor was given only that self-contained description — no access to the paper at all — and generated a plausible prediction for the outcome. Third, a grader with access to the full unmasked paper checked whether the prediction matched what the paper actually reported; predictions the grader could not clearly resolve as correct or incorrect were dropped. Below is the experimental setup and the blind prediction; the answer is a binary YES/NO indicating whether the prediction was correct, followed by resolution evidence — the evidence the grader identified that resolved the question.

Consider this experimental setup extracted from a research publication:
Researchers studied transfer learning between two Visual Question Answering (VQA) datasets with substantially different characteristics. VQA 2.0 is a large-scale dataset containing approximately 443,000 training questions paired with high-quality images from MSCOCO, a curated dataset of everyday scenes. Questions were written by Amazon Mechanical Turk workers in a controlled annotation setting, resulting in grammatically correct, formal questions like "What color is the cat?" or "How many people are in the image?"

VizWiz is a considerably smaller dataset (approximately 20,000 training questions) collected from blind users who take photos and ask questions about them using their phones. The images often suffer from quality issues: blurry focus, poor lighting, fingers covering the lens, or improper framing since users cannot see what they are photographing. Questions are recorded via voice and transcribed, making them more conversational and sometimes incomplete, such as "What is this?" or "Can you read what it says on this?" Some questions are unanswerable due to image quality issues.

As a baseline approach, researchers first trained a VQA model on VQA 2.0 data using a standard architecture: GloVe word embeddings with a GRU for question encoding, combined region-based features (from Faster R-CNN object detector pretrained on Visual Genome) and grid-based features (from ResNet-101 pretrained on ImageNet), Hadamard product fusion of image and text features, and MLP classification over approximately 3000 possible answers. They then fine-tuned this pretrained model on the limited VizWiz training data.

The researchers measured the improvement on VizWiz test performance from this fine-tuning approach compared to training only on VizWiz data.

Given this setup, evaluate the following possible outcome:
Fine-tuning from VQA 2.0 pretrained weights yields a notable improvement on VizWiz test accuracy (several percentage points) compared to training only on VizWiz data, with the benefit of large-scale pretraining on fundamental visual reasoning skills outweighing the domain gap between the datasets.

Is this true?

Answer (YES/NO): NO